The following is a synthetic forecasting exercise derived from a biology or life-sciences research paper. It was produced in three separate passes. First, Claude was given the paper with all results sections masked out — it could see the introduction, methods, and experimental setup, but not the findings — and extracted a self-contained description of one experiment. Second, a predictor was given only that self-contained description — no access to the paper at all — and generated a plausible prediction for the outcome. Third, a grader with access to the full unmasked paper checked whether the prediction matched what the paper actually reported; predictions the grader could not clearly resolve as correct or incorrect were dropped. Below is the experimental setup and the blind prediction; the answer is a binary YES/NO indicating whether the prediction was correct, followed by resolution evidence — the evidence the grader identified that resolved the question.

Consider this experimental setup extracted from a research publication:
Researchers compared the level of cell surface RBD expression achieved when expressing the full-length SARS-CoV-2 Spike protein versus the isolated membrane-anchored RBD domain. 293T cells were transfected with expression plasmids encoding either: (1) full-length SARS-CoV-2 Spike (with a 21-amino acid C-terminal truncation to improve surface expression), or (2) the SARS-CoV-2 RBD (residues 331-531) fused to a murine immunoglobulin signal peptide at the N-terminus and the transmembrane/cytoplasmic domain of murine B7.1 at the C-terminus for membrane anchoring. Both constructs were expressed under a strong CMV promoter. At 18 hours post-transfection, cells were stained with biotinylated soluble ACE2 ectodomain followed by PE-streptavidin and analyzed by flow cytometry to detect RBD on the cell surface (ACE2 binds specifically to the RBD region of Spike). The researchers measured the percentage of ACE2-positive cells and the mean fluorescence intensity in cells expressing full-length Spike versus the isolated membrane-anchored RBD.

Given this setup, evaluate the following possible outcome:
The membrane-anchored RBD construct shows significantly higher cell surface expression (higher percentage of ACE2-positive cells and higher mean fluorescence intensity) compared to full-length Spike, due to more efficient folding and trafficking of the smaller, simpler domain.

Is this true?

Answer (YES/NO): YES